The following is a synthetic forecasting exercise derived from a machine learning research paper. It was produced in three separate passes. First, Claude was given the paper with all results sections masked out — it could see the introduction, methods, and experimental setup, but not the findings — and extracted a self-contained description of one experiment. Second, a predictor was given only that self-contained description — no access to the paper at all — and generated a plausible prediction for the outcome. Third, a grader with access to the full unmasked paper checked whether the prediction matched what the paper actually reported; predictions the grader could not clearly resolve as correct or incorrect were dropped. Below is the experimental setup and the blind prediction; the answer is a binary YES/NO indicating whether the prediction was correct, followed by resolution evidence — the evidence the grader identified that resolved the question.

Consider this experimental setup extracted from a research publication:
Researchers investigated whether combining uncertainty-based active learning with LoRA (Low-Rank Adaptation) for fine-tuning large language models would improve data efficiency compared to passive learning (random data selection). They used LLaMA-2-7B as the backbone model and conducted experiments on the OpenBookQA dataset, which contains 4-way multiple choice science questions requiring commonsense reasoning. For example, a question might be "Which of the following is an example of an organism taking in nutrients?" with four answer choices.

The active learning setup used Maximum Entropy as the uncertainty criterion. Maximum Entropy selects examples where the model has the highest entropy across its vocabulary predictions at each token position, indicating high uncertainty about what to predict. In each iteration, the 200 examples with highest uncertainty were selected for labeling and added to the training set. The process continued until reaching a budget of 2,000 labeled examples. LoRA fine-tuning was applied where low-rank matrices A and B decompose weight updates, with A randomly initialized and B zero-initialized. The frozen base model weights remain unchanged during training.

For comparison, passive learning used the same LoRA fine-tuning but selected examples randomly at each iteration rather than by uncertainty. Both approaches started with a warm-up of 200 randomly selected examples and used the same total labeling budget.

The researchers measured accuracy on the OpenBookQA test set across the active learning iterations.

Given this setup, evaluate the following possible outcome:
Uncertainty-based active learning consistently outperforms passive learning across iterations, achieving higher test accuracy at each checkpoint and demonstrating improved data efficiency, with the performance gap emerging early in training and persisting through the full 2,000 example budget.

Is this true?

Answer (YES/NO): NO